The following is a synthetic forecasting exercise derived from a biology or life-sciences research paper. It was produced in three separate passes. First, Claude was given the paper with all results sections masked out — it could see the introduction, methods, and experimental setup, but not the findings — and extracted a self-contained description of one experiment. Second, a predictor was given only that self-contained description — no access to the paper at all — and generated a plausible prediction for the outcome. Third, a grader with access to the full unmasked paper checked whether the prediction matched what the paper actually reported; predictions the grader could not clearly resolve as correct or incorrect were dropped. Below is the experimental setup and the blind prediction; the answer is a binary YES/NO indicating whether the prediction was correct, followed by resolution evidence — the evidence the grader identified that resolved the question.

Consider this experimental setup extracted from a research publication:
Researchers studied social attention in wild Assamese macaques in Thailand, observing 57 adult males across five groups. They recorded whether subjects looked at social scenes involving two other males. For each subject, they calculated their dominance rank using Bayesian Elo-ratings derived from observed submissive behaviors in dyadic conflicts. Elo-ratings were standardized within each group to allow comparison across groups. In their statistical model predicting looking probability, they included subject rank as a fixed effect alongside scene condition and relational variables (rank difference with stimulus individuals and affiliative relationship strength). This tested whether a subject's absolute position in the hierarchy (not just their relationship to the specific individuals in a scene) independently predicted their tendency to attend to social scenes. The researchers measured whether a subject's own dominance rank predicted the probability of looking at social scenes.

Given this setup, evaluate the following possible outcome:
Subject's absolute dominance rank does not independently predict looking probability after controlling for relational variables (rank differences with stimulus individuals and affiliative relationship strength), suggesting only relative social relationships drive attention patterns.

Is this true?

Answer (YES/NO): YES